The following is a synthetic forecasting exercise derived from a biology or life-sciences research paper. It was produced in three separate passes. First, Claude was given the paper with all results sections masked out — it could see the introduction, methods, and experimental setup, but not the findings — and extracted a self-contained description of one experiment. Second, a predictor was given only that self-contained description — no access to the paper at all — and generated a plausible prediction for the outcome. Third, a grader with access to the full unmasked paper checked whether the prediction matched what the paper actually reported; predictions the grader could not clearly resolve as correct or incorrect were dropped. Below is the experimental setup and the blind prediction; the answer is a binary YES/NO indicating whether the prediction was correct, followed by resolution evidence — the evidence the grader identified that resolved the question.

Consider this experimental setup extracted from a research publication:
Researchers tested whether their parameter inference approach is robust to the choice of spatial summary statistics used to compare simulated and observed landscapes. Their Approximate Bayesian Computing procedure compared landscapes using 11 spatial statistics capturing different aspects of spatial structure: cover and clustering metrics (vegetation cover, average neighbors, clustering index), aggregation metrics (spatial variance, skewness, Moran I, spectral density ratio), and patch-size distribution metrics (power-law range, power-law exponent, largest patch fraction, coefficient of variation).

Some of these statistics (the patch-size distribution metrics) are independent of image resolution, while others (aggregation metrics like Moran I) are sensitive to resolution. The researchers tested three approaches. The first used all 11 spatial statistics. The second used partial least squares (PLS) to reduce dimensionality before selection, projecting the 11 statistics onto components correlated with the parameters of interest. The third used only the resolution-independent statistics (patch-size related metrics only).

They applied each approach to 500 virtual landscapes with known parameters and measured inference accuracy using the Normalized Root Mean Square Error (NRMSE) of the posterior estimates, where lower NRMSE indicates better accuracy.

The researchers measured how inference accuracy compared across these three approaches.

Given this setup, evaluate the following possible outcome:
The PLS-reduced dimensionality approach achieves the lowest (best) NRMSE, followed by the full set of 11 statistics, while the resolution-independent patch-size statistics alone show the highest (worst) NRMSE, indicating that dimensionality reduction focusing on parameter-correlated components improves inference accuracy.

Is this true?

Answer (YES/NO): NO